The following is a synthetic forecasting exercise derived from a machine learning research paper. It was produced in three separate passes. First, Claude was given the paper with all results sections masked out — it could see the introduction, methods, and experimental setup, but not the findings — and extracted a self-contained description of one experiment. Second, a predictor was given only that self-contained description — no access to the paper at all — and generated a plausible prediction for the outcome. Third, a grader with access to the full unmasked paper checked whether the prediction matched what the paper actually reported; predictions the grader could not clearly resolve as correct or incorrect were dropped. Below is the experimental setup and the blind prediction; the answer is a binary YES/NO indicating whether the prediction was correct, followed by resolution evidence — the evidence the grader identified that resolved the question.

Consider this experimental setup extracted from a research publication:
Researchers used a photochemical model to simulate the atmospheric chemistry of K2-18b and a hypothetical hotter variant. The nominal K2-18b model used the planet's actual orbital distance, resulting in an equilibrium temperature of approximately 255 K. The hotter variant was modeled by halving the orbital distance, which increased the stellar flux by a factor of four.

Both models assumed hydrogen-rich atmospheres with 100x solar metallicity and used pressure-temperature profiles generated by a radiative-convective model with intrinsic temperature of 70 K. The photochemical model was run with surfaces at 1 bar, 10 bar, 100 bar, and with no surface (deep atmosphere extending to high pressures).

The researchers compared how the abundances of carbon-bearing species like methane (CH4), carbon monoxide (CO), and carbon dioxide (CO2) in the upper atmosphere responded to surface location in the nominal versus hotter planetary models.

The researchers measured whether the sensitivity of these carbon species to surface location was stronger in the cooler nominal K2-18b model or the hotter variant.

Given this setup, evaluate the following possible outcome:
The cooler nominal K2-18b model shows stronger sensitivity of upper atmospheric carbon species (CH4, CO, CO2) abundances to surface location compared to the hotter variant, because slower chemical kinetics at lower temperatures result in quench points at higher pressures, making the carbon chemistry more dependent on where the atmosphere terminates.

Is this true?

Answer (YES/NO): NO